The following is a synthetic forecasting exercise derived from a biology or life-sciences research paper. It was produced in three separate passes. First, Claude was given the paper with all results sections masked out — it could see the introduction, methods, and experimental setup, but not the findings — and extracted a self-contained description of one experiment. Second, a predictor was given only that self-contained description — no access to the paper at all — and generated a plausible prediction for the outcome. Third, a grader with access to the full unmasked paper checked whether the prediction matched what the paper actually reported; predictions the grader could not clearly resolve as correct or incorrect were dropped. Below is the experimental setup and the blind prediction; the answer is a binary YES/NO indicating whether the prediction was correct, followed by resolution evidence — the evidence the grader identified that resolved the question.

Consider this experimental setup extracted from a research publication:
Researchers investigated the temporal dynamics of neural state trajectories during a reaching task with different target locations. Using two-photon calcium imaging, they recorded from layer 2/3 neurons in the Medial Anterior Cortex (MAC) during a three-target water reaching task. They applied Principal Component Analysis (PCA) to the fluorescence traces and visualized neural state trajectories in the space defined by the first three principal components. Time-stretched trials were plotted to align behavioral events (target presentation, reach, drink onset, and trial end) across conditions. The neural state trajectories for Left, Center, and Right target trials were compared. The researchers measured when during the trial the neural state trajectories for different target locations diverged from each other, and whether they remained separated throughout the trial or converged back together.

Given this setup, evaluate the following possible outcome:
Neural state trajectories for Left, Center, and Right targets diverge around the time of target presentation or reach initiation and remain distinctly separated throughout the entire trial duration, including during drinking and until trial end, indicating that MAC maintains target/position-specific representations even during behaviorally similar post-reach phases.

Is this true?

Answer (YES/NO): YES